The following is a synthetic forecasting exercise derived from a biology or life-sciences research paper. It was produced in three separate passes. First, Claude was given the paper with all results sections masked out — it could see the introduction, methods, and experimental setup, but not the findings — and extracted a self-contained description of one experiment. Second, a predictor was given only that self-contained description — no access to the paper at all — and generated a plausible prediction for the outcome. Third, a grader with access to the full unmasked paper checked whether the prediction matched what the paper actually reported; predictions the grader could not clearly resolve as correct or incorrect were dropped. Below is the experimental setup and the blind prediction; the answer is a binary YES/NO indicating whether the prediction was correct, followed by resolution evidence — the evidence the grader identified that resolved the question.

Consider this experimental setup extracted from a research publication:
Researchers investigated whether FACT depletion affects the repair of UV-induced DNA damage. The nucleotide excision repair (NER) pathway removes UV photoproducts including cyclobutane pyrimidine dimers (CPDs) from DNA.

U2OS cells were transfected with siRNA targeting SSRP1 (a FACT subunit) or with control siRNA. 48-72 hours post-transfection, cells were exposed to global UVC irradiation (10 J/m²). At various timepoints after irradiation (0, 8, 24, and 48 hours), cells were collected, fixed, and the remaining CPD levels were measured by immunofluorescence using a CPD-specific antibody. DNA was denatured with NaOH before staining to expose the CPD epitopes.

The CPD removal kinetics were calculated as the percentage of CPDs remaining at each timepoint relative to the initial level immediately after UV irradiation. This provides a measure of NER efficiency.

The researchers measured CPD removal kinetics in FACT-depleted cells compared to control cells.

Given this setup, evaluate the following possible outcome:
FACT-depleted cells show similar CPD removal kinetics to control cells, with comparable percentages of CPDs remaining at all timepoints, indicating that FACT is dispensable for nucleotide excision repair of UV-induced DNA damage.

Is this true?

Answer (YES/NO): YES